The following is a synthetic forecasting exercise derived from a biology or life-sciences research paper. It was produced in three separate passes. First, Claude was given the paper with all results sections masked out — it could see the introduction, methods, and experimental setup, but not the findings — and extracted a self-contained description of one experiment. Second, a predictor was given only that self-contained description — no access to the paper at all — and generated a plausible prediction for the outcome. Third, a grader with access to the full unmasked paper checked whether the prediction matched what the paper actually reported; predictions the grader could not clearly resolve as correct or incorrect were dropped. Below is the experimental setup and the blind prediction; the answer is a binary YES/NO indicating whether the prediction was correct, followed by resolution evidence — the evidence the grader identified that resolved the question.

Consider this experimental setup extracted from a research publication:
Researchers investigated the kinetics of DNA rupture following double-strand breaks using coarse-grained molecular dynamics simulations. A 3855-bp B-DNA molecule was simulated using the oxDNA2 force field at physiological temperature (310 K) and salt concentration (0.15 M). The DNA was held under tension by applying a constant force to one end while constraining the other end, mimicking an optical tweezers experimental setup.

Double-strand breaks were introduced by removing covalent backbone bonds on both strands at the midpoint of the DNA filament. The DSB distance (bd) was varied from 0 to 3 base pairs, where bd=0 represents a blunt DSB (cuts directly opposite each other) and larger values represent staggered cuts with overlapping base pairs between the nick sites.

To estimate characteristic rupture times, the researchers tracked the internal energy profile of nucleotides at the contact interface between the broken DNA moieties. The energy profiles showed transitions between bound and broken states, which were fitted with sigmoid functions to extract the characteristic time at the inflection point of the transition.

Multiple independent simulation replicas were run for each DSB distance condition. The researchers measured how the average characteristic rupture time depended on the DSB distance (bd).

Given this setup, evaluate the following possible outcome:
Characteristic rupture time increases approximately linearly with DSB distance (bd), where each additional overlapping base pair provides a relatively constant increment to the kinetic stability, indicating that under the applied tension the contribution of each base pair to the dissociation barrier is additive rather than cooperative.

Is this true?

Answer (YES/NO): NO